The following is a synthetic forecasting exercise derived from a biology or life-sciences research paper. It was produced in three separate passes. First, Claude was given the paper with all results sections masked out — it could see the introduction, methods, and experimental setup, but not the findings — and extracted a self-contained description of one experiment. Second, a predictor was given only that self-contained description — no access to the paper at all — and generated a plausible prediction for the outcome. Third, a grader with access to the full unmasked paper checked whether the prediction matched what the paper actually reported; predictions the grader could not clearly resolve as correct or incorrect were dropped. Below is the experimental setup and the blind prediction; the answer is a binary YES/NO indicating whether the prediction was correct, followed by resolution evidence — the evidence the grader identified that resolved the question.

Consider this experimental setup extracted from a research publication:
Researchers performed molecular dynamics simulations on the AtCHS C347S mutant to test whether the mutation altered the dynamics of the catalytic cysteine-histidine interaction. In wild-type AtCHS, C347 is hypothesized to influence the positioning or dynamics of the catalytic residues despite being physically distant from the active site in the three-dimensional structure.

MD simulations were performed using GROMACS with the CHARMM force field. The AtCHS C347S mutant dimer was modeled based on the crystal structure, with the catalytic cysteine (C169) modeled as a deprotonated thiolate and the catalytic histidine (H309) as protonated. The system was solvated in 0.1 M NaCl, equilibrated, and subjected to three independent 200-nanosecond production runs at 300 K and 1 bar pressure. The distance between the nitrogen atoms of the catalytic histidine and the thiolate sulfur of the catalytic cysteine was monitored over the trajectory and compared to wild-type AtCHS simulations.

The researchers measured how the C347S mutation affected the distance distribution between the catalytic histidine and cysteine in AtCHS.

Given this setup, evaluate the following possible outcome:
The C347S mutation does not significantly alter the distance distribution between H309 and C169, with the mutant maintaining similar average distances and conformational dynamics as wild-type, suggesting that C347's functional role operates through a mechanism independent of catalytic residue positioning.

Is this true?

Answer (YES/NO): YES